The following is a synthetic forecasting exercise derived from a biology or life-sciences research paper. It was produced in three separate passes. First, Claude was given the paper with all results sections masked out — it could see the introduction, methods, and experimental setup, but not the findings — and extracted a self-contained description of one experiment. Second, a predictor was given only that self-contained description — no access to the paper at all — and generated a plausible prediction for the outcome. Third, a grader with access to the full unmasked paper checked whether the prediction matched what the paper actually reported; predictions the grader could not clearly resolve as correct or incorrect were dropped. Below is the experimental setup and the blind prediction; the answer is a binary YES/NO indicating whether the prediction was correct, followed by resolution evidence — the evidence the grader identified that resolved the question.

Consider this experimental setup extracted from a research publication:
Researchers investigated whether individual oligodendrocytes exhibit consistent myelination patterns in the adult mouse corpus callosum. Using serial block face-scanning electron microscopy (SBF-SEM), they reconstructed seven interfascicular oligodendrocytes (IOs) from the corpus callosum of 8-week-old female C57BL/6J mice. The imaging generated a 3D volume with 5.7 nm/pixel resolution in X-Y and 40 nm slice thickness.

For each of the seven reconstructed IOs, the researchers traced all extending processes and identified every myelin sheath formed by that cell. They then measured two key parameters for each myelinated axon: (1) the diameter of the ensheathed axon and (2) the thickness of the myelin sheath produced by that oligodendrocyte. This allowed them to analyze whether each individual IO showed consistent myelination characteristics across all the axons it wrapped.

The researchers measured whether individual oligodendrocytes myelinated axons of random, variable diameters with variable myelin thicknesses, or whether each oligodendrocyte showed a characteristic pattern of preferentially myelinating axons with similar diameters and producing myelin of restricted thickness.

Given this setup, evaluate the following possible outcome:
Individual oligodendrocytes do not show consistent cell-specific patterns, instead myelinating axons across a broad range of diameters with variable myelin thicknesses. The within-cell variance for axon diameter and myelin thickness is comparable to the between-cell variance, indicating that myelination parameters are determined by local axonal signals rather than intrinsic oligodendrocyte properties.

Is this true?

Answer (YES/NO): NO